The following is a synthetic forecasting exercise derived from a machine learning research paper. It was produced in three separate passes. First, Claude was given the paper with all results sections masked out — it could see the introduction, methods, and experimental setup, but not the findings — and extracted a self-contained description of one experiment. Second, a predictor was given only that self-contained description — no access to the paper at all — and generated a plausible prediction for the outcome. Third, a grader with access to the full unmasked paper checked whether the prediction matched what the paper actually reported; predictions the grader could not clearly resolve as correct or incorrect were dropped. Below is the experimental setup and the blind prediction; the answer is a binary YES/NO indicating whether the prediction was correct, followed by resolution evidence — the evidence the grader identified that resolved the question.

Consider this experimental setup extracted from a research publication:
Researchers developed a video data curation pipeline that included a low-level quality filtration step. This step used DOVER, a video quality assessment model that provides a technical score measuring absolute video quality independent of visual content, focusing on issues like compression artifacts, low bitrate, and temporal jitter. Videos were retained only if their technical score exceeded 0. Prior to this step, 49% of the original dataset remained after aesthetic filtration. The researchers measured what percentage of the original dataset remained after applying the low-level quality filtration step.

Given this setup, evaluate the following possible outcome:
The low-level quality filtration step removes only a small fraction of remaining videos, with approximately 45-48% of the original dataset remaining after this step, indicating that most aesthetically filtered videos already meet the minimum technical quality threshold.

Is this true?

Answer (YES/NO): NO